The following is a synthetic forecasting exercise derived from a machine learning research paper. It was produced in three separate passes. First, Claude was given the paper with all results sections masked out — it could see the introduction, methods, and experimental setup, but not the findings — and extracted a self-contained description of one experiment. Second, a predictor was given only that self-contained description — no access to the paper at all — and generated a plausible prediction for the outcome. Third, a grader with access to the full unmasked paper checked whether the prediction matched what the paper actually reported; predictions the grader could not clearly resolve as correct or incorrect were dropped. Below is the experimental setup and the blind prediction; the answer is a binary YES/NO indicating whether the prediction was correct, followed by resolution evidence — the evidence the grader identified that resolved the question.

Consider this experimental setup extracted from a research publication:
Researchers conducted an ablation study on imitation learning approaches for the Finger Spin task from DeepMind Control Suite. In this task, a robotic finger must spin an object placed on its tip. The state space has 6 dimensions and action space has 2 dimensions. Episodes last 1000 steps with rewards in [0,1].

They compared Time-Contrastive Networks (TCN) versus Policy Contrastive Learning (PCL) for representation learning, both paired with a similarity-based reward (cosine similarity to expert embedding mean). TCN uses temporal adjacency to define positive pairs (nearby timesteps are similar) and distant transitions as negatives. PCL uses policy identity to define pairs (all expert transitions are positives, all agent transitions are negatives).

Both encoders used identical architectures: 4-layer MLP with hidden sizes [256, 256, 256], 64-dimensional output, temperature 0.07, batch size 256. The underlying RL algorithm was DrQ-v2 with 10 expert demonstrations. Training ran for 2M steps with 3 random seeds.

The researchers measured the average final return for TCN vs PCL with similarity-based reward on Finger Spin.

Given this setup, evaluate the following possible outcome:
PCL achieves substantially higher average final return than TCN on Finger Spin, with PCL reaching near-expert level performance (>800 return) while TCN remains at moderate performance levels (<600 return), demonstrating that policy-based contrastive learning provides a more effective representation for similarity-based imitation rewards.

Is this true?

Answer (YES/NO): NO